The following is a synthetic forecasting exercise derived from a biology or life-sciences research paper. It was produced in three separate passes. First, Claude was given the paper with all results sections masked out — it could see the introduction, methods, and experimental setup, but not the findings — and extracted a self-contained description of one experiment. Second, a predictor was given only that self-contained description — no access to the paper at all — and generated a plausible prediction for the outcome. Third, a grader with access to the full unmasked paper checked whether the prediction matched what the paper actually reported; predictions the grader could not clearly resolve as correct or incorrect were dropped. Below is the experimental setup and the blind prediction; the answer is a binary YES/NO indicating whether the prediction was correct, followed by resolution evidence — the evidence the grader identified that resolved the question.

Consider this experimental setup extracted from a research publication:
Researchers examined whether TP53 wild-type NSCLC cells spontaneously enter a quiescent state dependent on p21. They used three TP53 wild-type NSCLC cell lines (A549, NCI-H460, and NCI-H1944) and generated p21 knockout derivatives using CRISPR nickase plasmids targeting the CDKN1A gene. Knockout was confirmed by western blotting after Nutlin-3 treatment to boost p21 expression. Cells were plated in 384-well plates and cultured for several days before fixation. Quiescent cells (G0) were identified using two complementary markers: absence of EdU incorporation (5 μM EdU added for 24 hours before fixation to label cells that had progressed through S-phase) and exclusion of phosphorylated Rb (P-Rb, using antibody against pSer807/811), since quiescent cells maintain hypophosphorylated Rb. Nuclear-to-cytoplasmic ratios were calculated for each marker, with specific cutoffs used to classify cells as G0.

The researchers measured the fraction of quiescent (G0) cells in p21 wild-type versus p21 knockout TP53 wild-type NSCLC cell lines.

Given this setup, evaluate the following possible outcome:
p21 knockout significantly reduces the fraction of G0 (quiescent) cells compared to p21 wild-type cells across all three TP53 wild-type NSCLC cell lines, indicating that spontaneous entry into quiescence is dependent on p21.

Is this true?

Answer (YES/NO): YES